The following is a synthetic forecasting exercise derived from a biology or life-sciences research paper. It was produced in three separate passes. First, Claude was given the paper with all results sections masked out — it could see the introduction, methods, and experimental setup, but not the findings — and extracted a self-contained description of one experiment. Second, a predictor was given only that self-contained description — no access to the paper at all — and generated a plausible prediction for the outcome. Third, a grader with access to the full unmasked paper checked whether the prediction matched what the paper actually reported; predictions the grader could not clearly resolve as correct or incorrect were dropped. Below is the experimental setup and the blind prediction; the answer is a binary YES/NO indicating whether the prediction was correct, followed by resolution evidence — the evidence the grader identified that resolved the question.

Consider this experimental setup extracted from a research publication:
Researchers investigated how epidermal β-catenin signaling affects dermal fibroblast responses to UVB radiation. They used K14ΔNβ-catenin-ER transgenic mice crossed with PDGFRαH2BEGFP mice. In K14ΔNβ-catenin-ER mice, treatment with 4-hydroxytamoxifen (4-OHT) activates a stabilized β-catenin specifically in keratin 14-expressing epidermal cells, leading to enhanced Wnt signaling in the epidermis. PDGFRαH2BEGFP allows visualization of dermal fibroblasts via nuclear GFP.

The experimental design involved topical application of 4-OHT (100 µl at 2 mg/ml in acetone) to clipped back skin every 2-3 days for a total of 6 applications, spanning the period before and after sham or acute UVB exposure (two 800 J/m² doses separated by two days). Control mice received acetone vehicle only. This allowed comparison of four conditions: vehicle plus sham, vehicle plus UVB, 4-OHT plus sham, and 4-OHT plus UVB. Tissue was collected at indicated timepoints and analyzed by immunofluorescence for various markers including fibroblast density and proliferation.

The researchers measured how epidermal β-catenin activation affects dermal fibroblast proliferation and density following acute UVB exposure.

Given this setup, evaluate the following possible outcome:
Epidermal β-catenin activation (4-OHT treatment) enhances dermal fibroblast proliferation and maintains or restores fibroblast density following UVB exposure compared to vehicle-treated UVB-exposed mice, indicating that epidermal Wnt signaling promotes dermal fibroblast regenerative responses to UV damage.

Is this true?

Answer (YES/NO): NO